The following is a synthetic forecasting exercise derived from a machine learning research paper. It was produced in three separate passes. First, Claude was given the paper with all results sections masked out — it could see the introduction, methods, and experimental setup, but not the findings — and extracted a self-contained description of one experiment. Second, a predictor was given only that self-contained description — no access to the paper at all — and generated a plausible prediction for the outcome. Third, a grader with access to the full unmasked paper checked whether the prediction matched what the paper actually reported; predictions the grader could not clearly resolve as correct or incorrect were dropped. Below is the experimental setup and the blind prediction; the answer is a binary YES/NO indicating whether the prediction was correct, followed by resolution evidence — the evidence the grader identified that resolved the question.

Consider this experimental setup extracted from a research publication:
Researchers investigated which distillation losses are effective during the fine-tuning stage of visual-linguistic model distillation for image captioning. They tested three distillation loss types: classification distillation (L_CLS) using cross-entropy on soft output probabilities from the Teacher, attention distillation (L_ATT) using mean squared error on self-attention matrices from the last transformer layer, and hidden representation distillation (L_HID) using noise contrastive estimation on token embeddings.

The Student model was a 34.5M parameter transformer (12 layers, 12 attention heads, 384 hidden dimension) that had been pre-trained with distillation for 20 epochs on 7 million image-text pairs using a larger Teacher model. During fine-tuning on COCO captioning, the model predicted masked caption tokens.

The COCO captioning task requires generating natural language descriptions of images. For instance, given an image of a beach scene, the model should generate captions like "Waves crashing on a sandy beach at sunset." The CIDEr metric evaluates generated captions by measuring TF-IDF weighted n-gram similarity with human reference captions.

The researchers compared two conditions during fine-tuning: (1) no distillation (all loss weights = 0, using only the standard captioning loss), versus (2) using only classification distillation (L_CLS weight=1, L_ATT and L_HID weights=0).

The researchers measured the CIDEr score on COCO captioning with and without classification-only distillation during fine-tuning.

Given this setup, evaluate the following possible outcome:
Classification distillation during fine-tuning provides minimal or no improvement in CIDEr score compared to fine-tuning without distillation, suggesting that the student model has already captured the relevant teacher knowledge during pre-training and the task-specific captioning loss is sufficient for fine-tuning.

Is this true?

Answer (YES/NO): NO